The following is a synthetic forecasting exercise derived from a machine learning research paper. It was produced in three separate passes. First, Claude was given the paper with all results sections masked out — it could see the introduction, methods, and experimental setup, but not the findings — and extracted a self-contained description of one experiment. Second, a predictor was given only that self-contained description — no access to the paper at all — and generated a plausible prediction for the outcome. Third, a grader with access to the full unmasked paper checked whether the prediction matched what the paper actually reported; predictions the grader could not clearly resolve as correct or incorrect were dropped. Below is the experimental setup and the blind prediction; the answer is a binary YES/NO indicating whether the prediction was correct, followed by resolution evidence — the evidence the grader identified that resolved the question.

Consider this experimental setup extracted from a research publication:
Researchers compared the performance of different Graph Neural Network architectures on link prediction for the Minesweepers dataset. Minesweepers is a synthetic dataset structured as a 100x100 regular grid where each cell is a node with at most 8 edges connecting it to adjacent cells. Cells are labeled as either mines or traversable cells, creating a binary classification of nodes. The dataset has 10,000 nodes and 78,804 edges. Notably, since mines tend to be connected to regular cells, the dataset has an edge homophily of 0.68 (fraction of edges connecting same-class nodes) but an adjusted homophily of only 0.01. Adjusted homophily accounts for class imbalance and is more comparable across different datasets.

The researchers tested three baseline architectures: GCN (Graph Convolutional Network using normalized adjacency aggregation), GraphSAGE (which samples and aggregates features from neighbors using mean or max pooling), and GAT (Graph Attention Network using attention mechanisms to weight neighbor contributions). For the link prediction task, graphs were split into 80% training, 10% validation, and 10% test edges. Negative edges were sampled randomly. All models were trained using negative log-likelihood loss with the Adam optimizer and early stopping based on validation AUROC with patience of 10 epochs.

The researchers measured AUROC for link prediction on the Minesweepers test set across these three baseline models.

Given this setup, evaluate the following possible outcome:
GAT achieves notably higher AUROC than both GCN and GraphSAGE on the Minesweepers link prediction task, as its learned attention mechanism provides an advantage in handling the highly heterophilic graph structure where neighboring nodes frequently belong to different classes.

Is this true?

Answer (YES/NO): NO